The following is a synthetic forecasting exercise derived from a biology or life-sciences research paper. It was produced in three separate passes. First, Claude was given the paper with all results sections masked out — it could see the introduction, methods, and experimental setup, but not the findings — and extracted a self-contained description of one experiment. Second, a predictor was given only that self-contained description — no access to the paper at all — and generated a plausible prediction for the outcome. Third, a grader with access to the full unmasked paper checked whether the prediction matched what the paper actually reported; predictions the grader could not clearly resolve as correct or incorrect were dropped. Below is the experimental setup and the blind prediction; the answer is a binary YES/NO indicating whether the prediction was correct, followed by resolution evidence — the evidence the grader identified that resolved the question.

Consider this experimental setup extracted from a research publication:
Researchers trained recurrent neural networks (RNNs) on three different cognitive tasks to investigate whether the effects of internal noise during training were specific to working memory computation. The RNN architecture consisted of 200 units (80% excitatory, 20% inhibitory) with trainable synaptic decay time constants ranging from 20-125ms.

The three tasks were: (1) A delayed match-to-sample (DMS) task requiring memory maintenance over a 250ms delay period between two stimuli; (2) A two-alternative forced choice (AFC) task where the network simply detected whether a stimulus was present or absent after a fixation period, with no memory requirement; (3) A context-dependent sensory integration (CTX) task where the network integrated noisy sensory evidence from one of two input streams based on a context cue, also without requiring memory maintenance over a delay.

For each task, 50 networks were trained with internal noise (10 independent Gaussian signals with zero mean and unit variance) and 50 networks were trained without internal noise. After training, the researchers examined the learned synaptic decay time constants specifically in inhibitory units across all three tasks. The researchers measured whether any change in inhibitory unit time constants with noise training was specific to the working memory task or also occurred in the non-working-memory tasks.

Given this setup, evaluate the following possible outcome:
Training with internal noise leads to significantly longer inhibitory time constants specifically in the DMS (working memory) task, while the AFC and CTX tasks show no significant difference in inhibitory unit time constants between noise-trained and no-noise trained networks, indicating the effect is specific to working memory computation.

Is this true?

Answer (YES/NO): YES